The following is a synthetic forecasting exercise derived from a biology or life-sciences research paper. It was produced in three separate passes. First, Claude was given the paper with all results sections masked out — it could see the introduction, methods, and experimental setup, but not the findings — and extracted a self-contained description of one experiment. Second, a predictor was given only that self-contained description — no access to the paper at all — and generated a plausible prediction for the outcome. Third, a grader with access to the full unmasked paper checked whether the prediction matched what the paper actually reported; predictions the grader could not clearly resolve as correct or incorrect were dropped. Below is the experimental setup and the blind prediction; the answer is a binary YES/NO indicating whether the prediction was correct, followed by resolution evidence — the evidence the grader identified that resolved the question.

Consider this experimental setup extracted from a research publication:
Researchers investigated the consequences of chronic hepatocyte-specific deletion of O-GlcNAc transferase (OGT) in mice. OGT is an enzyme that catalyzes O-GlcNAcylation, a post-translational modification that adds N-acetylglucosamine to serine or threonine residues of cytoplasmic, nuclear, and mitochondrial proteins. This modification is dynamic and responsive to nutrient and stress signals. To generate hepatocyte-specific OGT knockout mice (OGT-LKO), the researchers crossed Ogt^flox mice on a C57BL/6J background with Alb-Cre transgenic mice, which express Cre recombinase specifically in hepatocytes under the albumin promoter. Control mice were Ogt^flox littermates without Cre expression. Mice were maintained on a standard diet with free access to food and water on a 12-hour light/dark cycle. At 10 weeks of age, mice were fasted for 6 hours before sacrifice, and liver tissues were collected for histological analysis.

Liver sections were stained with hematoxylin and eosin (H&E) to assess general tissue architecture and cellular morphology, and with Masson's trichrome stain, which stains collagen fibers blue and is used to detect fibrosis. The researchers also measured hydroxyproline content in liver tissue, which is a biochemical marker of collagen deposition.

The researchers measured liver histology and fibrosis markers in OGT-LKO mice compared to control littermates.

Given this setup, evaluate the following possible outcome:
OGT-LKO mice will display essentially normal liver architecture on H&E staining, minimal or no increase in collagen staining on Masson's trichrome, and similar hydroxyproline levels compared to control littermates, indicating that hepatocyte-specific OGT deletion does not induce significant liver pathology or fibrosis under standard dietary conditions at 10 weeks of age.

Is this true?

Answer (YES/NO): NO